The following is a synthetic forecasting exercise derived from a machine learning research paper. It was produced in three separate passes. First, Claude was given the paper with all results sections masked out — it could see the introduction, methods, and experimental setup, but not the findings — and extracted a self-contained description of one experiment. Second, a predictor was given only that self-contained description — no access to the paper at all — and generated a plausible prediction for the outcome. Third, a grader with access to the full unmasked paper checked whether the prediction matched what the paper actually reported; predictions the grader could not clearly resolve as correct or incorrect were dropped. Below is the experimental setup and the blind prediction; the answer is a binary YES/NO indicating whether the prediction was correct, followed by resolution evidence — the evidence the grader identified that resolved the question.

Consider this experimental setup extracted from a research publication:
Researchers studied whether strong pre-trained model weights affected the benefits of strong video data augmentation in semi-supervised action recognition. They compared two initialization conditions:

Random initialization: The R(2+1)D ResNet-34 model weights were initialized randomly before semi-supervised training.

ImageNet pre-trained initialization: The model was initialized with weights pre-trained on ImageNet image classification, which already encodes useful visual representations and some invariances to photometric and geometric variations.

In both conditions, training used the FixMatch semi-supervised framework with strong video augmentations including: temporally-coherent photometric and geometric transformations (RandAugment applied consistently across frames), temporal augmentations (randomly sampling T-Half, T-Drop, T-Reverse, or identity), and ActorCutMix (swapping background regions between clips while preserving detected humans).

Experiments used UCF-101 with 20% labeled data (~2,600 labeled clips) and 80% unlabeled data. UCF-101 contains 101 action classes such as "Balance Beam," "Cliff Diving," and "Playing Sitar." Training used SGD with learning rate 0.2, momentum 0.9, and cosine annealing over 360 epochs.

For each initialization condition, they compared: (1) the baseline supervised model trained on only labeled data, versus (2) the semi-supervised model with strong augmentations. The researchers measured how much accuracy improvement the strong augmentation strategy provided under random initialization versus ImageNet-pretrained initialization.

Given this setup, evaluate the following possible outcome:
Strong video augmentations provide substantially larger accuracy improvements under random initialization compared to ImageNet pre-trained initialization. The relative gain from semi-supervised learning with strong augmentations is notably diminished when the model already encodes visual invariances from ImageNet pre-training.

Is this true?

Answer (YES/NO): YES